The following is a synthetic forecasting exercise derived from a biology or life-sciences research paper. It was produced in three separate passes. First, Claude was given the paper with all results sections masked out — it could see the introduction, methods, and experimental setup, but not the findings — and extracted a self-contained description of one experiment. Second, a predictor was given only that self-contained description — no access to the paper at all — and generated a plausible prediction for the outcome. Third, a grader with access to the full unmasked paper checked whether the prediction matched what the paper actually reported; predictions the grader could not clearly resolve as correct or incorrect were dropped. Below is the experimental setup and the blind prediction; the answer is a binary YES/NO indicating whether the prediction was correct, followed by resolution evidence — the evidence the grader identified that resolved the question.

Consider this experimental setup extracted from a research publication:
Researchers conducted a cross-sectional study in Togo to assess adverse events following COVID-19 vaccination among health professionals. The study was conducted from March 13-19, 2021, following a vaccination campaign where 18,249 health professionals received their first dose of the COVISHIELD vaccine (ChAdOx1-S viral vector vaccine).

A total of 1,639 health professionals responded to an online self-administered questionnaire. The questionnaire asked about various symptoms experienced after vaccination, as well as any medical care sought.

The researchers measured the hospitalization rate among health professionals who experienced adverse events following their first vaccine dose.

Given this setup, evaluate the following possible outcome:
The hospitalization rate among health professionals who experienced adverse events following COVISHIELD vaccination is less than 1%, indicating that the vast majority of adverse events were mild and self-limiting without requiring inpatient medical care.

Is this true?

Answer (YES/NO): NO